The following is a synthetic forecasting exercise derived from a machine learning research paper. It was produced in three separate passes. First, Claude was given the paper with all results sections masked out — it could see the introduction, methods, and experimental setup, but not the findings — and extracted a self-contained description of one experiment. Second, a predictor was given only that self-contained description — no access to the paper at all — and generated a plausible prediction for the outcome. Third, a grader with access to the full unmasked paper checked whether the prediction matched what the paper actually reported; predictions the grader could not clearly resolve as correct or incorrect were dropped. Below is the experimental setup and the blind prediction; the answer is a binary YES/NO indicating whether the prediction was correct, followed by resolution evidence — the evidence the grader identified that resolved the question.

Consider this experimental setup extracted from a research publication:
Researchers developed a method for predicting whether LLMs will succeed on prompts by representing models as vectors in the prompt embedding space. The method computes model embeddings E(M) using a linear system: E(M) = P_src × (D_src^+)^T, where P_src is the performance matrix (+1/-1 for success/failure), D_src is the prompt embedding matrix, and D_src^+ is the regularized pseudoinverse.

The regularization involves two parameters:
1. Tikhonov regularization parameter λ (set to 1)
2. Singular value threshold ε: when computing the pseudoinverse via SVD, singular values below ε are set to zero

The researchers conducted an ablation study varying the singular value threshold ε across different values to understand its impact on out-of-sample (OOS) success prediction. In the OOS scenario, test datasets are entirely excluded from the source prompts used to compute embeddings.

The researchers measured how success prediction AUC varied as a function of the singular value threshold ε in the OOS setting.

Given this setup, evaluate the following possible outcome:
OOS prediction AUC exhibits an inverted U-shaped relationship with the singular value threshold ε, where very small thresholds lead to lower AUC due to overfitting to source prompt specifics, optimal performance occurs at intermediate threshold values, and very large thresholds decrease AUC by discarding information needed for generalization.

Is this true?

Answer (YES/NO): YES